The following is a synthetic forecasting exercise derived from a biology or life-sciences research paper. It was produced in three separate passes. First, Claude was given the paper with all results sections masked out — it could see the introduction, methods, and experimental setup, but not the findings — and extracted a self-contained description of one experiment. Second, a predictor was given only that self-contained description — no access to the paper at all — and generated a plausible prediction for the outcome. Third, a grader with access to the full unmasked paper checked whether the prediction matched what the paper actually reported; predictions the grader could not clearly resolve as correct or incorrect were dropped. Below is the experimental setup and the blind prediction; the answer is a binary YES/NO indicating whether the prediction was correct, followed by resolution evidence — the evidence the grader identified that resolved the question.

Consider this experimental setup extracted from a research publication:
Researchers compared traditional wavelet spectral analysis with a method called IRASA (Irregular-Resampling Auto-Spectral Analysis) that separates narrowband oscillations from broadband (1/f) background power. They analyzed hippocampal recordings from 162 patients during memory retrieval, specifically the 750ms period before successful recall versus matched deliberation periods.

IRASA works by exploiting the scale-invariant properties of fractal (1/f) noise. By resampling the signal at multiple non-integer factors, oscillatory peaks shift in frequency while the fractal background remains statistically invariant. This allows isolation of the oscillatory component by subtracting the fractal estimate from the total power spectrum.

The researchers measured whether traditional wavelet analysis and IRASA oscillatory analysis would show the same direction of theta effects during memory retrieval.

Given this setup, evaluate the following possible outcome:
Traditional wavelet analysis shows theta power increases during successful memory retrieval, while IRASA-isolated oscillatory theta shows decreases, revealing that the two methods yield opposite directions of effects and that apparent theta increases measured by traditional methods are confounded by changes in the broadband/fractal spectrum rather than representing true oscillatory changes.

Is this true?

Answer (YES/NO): NO